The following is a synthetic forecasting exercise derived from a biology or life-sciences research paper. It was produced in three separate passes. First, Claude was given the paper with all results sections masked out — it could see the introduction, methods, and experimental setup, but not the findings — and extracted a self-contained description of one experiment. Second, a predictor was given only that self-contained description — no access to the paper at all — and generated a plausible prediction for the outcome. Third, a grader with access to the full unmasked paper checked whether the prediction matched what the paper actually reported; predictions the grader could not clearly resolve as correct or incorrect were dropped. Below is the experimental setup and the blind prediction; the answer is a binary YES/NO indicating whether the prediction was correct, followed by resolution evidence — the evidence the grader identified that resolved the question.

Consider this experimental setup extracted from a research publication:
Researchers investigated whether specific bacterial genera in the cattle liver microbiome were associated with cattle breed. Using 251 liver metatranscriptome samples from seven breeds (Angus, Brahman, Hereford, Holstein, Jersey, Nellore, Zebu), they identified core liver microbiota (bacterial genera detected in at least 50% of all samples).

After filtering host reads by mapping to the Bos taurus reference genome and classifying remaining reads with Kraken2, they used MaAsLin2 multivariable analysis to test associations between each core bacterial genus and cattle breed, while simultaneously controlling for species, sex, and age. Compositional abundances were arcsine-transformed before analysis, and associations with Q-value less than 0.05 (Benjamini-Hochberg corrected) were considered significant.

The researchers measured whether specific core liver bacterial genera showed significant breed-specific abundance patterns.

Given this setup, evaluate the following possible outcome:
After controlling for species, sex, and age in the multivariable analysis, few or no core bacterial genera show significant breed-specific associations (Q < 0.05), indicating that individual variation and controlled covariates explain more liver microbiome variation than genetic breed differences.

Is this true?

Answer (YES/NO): YES